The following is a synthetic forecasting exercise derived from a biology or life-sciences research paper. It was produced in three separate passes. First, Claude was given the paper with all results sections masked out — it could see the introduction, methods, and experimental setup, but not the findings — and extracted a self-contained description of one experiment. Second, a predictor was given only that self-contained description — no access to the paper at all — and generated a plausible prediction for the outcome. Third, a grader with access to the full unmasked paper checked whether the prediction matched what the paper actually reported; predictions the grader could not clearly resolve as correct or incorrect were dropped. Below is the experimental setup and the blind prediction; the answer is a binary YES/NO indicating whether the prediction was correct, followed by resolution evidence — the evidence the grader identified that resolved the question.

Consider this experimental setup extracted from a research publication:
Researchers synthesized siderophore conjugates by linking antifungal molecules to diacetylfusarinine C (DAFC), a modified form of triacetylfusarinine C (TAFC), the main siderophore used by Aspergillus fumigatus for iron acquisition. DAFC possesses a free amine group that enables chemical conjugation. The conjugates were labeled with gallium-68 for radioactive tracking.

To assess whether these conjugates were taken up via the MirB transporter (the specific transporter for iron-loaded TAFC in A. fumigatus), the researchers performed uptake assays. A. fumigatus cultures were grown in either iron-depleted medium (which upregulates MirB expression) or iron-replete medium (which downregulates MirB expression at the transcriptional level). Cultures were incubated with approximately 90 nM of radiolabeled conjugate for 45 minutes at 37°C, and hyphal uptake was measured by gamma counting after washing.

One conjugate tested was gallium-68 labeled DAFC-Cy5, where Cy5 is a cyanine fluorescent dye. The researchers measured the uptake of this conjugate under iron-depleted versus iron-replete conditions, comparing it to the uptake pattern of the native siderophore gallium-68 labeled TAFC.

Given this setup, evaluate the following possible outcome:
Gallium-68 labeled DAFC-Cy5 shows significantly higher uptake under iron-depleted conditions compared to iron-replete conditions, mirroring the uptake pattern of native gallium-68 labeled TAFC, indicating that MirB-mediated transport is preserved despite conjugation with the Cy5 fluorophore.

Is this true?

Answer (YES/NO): NO